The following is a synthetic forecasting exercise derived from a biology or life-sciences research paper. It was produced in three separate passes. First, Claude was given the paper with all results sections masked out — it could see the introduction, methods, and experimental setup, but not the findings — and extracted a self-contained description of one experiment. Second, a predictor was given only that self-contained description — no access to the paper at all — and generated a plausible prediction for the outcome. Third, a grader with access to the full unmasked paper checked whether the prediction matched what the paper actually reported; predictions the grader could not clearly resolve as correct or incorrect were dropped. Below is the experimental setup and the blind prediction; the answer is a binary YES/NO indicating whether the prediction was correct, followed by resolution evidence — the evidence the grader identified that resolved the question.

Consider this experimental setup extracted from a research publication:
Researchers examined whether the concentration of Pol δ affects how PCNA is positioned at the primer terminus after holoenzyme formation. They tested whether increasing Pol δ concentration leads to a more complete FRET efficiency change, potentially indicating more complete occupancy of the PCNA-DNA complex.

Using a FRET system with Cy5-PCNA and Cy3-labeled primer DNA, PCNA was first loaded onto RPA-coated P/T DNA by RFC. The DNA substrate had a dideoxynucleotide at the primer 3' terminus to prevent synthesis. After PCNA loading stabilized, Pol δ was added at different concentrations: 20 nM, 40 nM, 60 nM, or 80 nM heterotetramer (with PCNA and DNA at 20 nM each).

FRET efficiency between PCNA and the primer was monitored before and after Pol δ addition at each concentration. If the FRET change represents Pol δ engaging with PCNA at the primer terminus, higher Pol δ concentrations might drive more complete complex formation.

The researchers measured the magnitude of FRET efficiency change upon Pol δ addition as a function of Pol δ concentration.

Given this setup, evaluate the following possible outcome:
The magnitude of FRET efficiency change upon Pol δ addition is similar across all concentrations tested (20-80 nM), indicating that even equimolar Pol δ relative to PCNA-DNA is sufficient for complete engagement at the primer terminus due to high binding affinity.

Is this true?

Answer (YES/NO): YES